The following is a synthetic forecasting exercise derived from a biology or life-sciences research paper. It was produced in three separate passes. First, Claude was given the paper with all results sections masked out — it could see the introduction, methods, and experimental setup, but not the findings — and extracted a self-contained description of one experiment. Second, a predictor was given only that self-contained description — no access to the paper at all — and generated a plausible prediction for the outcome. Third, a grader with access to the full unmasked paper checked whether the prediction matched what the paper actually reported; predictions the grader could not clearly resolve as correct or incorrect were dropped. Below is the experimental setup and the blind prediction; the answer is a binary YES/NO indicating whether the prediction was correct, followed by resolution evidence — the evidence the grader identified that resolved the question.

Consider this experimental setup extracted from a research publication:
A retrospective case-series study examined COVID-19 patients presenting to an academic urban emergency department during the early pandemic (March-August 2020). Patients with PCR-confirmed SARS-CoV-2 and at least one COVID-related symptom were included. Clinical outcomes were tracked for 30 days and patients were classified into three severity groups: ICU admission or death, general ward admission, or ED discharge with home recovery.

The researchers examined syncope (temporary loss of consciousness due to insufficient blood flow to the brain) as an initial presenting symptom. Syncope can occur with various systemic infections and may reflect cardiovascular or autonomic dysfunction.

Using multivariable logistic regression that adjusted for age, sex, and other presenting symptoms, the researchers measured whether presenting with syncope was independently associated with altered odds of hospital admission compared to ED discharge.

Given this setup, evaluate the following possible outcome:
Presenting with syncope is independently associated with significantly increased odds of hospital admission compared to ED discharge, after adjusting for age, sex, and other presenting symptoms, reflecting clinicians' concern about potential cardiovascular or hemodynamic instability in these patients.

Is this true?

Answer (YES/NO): NO